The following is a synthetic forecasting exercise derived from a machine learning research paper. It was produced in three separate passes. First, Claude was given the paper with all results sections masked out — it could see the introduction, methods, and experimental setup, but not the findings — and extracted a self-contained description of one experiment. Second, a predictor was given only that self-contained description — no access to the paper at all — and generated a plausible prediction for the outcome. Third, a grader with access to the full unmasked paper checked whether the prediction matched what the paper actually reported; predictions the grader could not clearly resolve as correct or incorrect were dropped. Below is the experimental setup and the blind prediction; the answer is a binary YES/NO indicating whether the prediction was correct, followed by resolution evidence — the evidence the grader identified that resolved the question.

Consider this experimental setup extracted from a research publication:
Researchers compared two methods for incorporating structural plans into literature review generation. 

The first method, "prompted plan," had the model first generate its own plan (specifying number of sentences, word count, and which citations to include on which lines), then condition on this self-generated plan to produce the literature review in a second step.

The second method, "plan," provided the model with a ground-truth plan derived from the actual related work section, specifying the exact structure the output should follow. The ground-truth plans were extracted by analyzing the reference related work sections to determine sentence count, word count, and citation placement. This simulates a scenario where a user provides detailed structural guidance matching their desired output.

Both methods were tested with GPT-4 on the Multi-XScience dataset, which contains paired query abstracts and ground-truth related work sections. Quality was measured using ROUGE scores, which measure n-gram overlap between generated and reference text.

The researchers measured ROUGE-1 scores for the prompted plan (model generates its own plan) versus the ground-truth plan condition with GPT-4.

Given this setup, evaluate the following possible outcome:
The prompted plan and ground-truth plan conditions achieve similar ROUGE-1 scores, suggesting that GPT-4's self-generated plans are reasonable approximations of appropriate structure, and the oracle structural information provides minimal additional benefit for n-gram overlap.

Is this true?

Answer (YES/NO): NO